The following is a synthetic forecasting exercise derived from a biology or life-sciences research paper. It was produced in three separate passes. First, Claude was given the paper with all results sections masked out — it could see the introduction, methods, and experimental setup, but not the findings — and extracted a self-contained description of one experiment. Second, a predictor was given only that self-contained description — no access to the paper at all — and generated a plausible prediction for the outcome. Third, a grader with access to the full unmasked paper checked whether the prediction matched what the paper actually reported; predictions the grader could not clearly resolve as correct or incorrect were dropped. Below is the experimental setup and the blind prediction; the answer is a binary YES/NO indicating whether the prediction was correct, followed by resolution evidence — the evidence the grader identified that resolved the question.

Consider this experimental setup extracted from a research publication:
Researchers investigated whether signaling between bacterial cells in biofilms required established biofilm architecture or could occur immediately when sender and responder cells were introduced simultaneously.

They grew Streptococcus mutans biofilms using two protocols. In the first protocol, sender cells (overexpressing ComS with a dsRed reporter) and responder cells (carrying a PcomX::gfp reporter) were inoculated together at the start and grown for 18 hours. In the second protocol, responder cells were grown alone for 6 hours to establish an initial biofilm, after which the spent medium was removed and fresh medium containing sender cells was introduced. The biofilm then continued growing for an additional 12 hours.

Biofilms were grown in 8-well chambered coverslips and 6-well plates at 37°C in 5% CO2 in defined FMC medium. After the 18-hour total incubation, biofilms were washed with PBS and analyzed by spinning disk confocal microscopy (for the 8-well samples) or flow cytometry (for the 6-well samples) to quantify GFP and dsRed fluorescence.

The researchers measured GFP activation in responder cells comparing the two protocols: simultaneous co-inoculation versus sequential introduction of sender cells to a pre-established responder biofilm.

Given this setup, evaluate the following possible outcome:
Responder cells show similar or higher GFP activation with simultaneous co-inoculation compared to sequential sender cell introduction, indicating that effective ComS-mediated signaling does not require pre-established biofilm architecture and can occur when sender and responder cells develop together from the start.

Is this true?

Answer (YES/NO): YES